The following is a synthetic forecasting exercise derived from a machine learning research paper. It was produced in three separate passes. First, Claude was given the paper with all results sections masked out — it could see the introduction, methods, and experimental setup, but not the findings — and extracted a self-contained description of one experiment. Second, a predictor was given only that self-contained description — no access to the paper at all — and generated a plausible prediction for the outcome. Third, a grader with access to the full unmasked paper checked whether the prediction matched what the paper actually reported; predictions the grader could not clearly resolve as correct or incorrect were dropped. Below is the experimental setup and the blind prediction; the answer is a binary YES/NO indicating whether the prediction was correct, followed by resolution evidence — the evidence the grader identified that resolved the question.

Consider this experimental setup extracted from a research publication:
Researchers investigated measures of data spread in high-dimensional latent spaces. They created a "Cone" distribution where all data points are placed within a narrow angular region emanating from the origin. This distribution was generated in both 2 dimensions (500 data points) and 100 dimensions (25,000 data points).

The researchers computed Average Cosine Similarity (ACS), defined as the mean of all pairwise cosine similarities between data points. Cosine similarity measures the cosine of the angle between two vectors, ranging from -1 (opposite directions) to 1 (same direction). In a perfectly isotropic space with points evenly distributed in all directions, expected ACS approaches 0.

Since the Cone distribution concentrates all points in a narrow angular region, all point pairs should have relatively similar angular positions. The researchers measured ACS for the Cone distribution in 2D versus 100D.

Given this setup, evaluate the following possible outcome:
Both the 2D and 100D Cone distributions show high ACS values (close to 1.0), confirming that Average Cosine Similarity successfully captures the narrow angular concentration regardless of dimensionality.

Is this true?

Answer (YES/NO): NO